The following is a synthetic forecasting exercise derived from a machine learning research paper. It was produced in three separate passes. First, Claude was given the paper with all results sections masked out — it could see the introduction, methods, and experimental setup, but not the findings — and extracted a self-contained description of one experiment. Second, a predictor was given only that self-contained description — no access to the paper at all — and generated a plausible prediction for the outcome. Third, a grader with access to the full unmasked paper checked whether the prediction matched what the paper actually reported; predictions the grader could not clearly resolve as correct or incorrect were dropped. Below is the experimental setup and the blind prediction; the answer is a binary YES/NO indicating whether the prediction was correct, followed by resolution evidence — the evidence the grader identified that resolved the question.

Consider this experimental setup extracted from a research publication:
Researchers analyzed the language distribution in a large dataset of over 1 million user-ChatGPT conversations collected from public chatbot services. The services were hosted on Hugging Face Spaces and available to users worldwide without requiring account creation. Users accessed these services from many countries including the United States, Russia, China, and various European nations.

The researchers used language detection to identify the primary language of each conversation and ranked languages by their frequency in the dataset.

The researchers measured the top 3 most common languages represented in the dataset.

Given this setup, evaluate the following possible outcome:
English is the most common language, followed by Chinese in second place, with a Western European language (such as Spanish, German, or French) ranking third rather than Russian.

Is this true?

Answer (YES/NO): NO